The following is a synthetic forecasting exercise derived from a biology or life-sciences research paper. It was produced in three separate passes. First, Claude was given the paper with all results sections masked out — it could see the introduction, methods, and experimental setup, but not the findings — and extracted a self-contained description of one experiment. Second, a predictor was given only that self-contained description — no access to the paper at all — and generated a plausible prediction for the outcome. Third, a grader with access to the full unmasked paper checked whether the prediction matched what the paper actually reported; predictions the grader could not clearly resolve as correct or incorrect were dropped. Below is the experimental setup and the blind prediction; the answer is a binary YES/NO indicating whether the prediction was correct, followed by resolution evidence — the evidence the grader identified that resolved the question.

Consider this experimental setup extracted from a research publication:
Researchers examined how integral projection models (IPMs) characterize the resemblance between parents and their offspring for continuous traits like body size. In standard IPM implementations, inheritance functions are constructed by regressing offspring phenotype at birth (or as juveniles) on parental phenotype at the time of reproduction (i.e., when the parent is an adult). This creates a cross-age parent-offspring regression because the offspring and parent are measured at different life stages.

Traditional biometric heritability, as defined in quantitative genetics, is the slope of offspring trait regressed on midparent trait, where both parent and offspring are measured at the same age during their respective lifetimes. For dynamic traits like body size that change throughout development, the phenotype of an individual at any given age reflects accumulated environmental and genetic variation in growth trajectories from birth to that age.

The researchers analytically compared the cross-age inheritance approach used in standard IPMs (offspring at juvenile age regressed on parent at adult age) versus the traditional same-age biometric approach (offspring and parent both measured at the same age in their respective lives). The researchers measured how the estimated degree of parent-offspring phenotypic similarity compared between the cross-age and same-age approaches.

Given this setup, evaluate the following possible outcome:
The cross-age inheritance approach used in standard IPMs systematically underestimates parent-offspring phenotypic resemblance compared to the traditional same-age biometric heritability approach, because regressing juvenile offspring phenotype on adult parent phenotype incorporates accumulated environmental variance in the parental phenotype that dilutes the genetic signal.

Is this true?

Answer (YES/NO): YES